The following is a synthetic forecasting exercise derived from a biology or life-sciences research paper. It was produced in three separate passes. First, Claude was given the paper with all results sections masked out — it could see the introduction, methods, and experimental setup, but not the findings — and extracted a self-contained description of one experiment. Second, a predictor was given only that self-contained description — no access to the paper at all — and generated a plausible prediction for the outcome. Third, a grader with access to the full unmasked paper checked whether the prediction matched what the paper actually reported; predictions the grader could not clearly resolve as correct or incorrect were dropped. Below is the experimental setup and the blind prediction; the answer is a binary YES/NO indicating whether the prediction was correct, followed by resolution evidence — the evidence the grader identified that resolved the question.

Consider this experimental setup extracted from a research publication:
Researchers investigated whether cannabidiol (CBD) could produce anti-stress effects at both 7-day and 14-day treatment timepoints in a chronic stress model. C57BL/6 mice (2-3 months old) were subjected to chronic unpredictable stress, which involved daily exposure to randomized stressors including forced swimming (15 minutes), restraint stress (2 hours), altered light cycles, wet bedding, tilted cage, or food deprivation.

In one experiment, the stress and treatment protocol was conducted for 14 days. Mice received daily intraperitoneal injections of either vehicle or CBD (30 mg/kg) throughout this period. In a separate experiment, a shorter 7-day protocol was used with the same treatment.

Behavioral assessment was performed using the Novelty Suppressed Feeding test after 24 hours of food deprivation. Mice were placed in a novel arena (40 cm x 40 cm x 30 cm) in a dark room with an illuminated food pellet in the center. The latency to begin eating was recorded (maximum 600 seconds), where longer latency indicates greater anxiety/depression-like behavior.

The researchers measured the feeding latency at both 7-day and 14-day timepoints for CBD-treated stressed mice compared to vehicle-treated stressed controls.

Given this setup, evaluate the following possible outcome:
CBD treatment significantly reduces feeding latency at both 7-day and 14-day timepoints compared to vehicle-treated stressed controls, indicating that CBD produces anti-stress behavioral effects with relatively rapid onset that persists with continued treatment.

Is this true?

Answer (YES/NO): YES